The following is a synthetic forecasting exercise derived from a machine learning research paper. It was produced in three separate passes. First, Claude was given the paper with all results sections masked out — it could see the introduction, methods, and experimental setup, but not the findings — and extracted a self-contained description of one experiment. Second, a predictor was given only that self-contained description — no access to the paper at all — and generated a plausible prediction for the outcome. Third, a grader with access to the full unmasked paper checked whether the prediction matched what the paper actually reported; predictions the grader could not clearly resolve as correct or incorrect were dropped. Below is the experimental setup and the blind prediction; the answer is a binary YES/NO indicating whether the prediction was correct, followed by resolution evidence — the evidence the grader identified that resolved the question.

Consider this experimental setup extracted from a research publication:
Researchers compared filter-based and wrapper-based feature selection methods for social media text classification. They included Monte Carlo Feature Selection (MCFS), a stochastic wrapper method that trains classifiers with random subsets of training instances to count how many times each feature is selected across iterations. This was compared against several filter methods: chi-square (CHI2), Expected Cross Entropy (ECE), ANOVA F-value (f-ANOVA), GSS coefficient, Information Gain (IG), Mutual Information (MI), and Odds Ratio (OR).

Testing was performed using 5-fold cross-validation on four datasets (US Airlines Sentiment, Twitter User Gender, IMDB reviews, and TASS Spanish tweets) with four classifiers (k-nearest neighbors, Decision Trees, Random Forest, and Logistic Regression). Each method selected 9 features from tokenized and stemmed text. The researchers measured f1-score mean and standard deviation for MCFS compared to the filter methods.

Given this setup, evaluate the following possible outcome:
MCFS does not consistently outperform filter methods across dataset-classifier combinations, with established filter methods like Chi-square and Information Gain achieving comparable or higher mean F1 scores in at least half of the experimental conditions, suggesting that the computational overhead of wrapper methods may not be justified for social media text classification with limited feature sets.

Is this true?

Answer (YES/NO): YES